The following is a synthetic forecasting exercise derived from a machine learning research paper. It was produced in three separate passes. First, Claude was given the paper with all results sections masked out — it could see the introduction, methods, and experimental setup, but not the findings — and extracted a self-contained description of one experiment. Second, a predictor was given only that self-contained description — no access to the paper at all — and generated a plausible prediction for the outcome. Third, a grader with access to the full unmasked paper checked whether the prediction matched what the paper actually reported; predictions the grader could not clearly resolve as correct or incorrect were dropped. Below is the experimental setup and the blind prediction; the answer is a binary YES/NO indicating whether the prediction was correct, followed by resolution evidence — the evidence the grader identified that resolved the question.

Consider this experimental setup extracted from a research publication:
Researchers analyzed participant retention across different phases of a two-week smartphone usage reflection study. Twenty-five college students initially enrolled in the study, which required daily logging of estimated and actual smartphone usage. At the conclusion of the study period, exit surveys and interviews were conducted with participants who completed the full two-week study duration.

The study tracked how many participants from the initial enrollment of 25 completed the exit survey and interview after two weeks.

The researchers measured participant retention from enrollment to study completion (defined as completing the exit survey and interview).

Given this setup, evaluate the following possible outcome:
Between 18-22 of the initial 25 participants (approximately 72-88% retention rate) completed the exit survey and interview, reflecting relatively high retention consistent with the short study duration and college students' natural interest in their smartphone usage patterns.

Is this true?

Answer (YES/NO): YES